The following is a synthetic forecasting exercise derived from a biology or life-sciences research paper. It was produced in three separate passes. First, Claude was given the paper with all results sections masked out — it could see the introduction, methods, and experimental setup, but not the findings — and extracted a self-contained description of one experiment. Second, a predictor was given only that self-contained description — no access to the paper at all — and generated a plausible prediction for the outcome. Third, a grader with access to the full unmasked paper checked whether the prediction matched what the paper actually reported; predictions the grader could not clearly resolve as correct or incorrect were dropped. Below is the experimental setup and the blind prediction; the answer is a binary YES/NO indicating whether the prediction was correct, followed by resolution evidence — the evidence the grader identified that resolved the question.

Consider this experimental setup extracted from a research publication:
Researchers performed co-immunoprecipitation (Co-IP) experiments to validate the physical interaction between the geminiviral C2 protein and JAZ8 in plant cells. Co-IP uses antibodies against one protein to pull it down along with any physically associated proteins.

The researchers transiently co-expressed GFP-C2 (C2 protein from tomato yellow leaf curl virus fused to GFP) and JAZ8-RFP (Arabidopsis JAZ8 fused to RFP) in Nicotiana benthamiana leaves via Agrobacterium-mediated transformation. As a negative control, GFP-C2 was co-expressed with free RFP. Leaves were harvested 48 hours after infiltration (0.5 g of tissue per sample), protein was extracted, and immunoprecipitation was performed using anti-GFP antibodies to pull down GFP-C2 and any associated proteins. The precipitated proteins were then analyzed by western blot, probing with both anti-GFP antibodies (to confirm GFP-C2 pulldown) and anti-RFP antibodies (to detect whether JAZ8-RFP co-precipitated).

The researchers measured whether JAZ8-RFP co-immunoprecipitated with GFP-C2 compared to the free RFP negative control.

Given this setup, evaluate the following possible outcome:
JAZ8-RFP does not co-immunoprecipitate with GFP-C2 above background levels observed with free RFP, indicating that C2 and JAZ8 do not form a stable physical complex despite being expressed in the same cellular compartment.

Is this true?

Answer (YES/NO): NO